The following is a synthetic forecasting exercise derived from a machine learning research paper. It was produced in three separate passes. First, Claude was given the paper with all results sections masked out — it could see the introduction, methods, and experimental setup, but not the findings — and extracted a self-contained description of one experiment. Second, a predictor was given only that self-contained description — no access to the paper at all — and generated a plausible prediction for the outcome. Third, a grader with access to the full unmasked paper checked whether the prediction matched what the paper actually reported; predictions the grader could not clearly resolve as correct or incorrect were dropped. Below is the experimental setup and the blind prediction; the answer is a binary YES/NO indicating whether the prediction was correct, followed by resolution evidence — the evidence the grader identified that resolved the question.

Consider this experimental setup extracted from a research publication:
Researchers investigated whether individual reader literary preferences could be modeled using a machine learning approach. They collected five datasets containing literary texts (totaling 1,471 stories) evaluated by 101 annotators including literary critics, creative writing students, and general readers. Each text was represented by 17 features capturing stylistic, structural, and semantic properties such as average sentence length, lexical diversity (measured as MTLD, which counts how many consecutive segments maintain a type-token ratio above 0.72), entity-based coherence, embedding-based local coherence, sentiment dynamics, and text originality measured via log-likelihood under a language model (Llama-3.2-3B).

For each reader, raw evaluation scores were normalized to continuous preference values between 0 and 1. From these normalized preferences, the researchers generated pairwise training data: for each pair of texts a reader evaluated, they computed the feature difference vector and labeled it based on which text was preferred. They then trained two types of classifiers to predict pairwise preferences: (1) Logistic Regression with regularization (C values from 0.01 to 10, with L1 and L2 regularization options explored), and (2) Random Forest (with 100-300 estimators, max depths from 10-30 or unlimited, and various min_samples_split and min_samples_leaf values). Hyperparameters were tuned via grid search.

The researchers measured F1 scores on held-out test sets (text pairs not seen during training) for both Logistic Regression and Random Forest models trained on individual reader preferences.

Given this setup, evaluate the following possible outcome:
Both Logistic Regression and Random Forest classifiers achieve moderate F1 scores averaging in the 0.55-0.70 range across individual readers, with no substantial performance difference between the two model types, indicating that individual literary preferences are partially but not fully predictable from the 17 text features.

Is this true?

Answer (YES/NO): NO